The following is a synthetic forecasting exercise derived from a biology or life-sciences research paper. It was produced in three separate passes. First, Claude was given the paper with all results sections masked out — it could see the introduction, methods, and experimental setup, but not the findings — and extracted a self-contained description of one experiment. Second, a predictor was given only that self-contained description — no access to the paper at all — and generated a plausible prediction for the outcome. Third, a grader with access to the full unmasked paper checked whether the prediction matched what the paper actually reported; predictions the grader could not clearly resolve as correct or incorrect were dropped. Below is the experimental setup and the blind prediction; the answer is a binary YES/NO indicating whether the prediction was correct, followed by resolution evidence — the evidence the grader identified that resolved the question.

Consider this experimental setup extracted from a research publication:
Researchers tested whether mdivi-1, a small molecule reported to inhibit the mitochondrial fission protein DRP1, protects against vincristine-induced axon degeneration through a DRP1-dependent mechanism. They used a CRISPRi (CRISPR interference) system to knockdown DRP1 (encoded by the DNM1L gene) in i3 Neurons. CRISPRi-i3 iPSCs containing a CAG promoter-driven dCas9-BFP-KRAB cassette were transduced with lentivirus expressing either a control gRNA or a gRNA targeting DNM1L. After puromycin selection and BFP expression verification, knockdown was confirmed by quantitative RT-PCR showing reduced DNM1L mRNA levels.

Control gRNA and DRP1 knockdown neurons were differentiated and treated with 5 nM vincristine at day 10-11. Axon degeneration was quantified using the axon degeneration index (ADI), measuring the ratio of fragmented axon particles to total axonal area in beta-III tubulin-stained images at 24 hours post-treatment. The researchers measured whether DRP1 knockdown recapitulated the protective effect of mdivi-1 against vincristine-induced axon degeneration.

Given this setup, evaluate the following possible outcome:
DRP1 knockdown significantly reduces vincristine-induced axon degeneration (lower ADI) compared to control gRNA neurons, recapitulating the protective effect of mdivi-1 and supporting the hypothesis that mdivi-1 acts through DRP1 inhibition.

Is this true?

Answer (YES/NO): NO